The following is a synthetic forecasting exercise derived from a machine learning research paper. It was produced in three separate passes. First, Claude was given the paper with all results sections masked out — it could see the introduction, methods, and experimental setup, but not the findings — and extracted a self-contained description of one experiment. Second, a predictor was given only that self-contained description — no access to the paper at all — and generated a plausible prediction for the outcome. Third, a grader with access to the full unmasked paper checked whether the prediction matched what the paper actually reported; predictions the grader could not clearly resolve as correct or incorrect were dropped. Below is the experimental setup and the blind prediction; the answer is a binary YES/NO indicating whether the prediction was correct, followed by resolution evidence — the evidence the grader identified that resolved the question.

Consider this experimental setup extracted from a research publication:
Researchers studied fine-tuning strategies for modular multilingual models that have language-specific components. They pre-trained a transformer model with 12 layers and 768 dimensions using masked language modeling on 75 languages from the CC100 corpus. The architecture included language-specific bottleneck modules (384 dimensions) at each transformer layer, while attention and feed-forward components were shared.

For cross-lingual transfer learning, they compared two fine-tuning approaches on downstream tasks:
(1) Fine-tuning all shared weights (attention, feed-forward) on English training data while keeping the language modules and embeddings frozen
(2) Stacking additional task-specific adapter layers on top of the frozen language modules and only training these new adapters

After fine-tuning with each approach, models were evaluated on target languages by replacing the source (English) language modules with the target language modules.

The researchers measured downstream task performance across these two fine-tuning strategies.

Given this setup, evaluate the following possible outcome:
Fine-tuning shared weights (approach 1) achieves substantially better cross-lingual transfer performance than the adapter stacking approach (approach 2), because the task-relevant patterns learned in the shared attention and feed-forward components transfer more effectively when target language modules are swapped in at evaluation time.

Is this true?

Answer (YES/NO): NO